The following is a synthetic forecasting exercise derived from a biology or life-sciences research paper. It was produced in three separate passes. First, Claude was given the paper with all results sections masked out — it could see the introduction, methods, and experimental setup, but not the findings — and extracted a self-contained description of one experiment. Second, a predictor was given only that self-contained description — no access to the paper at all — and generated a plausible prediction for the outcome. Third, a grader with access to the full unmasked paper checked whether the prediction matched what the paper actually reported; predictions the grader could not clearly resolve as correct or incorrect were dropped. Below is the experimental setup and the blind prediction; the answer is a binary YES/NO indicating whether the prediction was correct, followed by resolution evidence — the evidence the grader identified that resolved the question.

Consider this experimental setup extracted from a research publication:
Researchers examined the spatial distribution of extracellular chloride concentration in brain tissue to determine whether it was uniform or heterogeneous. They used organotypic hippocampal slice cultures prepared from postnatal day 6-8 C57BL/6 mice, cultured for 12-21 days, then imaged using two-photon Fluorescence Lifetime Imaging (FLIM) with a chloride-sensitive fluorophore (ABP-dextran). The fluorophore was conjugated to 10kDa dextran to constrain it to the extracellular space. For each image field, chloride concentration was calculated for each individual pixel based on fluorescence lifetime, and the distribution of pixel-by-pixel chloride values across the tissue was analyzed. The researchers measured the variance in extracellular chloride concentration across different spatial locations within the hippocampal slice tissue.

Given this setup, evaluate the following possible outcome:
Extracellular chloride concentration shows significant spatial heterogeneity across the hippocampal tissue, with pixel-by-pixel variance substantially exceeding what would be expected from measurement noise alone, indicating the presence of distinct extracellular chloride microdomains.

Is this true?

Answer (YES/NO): YES